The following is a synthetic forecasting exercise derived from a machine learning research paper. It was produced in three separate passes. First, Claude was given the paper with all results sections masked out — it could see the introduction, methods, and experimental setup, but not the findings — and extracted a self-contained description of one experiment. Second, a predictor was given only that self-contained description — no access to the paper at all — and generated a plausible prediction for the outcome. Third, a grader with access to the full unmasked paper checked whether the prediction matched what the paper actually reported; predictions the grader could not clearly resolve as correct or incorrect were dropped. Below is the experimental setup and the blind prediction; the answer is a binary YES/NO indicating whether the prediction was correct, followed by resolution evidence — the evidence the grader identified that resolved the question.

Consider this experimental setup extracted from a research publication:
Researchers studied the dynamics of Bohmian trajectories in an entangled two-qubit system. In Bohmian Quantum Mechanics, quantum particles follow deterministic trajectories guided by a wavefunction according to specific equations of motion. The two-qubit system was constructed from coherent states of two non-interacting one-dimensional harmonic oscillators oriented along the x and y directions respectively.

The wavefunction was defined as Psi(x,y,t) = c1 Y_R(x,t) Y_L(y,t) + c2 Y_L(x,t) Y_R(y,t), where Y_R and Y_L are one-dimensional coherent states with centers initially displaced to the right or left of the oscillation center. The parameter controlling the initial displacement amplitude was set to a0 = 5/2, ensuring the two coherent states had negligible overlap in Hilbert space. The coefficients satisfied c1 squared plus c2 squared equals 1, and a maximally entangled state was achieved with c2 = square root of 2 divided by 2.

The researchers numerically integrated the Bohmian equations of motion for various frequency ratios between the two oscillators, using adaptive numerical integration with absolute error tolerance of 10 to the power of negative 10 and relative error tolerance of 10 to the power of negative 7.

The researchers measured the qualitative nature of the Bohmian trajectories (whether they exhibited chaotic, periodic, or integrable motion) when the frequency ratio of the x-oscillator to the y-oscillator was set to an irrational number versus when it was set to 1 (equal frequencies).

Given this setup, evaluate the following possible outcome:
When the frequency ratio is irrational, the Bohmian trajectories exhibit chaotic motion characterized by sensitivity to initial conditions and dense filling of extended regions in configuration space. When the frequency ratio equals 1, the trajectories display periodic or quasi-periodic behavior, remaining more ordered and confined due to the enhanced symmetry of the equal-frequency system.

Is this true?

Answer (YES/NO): YES